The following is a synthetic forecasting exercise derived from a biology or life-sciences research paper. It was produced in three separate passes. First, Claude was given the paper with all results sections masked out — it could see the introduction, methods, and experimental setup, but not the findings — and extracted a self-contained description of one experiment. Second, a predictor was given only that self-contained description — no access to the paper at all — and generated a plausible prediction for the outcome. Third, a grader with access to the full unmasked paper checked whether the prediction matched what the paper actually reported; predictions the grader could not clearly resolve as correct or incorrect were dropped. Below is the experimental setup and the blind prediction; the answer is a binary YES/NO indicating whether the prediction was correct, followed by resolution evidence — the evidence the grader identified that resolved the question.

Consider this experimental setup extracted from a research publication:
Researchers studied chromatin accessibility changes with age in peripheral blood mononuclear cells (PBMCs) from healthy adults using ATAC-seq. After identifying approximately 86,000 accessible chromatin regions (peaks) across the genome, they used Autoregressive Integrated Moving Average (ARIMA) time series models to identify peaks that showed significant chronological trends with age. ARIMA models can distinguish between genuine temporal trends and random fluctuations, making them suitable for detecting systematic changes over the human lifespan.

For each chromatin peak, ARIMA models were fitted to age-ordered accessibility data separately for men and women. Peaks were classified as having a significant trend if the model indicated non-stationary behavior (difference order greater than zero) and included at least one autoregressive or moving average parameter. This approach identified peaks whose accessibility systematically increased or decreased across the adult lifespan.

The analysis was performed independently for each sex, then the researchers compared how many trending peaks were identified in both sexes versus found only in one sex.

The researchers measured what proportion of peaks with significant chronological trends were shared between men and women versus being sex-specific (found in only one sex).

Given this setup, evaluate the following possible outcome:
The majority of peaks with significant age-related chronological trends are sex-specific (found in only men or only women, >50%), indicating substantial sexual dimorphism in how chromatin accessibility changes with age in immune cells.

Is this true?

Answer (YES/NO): YES